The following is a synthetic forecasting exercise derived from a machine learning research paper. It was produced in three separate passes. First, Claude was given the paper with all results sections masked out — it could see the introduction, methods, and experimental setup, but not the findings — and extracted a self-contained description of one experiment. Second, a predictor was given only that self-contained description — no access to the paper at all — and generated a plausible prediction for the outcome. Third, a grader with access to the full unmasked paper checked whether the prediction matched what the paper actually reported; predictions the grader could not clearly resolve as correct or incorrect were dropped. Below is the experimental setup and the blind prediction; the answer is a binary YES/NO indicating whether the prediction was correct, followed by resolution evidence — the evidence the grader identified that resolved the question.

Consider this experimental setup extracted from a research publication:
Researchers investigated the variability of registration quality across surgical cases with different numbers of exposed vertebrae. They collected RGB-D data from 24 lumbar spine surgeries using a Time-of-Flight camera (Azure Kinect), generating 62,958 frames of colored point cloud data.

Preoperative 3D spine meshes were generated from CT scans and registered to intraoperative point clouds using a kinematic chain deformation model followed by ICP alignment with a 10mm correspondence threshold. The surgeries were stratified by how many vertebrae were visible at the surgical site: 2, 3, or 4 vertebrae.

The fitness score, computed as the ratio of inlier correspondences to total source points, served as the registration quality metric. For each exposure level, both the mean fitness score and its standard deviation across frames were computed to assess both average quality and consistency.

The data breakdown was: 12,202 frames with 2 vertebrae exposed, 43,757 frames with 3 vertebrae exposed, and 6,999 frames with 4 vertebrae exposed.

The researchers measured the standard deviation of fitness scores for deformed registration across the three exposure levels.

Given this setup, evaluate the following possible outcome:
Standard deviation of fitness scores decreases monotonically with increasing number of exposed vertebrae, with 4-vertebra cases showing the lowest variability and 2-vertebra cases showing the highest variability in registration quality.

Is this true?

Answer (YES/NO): NO